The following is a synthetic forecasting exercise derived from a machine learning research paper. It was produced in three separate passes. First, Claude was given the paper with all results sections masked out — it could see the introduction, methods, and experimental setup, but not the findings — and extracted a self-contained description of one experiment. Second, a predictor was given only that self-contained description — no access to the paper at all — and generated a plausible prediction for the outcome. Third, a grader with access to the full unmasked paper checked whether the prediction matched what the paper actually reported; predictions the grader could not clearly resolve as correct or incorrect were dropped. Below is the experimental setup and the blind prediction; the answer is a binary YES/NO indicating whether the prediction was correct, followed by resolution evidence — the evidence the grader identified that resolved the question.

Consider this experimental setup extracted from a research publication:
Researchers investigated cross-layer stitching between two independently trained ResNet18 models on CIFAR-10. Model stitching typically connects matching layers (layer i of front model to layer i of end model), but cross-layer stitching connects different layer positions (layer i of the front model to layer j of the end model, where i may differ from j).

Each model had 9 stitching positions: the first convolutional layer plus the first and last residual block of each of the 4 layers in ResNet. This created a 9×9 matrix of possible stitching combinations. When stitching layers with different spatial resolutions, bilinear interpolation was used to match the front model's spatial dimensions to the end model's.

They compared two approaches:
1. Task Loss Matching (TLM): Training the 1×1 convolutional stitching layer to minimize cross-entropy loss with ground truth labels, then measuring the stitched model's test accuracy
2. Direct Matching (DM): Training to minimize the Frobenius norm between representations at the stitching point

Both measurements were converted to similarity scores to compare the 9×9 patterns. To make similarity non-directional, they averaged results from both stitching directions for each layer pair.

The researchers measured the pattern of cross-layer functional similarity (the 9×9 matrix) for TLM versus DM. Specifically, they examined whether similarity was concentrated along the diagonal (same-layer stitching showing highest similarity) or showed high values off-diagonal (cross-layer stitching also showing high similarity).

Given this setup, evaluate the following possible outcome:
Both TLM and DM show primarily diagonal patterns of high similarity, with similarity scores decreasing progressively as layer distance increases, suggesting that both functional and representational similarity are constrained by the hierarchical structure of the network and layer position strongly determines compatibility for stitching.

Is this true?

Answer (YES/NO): NO